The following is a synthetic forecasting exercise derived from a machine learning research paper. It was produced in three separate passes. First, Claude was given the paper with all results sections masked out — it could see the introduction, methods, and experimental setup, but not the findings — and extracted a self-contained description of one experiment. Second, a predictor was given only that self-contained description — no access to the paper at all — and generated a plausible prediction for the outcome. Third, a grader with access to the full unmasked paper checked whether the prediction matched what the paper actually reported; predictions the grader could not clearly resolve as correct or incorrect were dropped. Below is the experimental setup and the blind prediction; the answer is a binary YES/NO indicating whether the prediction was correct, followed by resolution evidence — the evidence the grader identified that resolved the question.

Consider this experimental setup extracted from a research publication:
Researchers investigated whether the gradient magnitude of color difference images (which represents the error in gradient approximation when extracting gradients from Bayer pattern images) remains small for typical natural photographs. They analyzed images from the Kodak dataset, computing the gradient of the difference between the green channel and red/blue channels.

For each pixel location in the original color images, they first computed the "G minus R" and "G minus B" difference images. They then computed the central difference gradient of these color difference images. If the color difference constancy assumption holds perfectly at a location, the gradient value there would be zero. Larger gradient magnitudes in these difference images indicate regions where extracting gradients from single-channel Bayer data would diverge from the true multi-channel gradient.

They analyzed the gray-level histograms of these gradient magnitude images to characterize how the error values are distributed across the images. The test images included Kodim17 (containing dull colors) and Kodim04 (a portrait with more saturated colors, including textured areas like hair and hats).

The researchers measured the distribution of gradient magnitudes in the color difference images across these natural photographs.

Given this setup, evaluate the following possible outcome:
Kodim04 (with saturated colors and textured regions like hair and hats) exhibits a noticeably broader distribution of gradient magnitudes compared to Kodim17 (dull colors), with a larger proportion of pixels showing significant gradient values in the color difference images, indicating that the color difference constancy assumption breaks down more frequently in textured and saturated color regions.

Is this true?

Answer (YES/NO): NO